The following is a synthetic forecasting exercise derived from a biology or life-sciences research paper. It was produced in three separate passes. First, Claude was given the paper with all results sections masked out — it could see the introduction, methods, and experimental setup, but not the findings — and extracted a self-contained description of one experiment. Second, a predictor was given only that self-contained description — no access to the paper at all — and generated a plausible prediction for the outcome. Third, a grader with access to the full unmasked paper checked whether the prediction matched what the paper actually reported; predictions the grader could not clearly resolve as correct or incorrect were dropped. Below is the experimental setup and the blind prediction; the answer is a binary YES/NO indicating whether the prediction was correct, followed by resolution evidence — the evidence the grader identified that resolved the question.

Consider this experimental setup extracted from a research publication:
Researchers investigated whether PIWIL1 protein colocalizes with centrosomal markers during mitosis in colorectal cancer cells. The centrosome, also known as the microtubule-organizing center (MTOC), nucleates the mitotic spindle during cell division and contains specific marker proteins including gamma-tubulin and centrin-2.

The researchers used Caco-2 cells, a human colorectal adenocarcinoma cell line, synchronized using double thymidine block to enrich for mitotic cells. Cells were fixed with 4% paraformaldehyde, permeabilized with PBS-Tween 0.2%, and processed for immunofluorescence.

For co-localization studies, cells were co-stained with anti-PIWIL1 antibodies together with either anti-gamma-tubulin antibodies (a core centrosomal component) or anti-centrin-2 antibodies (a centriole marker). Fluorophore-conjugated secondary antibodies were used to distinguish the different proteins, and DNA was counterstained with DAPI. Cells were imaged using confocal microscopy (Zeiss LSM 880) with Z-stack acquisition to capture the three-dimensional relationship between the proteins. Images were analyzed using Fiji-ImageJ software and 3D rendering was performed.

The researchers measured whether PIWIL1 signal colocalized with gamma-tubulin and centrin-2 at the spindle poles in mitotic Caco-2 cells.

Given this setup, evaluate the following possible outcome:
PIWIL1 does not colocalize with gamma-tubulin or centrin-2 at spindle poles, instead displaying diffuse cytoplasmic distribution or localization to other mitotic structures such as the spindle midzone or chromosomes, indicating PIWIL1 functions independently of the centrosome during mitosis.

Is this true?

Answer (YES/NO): NO